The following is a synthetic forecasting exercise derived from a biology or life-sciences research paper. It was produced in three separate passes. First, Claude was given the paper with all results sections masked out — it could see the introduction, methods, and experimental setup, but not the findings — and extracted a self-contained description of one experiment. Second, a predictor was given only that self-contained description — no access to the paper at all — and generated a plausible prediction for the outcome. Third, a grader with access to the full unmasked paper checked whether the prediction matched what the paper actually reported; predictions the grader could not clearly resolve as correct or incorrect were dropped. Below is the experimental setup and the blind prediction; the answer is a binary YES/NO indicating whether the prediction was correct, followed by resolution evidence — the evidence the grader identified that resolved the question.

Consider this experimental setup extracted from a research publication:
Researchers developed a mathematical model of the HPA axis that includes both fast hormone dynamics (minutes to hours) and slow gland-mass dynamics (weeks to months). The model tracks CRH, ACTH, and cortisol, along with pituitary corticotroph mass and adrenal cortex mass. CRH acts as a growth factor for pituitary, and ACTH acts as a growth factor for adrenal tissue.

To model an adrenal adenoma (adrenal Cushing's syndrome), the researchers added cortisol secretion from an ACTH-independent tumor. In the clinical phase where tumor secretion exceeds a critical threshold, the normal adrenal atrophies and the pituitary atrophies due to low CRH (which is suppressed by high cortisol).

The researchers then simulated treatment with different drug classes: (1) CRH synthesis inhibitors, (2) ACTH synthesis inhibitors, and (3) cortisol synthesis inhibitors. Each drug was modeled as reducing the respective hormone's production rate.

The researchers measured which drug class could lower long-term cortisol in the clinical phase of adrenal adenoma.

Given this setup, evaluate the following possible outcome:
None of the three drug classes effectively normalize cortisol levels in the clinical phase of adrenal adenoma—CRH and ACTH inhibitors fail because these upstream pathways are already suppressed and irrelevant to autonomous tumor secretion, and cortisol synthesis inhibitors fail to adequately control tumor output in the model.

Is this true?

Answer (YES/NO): NO